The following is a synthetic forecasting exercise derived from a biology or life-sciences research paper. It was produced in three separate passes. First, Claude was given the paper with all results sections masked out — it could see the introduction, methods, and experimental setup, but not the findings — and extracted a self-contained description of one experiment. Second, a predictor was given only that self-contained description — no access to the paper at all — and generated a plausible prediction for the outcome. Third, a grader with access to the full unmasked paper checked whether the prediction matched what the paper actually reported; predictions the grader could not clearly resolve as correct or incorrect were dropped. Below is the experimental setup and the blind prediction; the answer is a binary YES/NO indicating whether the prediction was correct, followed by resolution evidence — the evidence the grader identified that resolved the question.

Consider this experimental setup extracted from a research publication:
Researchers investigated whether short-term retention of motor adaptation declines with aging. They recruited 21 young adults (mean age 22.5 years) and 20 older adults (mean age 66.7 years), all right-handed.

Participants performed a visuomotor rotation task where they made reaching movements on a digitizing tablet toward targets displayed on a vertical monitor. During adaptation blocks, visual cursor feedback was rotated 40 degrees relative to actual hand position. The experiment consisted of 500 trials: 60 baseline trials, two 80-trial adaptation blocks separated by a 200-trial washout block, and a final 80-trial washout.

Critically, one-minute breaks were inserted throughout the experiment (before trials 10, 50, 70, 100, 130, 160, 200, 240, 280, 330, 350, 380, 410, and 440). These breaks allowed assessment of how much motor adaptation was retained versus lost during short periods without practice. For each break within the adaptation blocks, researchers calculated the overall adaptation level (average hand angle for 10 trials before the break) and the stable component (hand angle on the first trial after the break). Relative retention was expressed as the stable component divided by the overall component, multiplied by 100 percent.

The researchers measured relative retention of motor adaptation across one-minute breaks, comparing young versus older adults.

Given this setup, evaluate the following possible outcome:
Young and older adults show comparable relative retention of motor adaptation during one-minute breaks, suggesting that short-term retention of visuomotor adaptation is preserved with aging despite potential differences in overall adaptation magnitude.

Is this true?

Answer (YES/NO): YES